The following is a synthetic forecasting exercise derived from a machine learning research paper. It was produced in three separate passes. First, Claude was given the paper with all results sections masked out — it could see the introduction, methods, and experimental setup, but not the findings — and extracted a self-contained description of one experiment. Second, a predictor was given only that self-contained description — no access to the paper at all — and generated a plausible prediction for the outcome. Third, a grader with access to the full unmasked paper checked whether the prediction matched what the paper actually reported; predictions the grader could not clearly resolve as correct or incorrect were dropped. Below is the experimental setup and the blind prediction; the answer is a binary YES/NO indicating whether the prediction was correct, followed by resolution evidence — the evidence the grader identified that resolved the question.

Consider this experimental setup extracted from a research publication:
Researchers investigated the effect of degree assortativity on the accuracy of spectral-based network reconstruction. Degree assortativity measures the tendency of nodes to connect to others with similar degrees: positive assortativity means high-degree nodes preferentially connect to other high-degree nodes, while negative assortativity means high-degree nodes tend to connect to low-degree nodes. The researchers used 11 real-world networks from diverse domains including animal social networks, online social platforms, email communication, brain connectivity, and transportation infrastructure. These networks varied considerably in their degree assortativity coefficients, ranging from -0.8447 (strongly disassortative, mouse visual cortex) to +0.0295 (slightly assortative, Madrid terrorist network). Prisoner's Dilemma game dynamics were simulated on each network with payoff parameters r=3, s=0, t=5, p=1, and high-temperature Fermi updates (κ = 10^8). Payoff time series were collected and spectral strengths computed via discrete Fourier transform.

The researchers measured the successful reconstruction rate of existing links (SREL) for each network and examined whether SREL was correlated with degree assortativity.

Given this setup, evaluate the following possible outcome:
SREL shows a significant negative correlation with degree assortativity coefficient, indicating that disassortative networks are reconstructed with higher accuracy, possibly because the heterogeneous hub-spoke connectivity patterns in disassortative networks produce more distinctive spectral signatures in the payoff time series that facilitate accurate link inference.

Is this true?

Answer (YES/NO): NO